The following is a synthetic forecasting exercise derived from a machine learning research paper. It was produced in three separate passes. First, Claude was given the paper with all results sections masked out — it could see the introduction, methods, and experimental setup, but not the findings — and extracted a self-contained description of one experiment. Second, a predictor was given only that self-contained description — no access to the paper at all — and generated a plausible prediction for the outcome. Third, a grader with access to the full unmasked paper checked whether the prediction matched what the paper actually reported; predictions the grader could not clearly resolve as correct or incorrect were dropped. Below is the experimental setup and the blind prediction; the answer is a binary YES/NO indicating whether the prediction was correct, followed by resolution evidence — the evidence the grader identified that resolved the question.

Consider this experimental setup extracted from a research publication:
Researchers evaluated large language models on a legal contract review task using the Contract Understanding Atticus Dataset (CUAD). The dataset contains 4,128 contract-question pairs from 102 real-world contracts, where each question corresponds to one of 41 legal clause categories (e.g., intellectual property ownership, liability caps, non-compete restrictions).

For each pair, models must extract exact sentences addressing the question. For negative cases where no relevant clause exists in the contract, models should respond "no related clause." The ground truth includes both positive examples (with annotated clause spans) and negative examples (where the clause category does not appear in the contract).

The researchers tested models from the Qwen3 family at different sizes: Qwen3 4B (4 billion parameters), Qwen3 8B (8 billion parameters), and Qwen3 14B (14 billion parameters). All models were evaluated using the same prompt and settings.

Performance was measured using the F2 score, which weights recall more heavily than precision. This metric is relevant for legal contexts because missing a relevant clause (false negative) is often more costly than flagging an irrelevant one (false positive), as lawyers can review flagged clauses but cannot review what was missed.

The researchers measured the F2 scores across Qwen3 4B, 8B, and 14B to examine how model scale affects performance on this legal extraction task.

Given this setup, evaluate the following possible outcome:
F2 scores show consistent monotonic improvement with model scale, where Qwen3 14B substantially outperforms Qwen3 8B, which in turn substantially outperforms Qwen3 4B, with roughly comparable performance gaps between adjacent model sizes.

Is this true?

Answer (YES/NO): NO